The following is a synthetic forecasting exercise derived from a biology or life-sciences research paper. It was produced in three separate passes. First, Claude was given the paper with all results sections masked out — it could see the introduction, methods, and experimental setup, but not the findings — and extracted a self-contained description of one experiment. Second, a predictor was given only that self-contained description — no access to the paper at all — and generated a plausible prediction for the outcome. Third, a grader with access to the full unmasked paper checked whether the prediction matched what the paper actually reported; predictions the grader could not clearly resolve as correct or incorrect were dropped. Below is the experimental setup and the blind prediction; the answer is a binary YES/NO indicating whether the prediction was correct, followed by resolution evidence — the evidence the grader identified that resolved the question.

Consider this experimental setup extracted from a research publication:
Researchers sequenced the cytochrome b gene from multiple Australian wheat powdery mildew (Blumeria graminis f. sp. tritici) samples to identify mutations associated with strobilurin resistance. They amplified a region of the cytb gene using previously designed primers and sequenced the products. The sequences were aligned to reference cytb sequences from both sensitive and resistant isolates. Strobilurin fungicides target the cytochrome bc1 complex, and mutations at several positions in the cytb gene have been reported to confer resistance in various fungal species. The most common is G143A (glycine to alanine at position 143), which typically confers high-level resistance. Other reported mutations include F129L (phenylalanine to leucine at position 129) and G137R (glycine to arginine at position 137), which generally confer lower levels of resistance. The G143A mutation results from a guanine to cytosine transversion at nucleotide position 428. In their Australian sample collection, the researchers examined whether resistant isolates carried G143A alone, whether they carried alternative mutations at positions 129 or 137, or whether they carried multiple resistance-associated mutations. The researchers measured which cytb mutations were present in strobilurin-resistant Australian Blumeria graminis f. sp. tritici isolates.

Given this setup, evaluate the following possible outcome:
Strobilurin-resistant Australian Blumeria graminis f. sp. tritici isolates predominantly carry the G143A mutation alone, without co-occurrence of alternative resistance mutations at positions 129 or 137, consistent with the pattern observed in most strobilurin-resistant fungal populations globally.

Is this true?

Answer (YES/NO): YES